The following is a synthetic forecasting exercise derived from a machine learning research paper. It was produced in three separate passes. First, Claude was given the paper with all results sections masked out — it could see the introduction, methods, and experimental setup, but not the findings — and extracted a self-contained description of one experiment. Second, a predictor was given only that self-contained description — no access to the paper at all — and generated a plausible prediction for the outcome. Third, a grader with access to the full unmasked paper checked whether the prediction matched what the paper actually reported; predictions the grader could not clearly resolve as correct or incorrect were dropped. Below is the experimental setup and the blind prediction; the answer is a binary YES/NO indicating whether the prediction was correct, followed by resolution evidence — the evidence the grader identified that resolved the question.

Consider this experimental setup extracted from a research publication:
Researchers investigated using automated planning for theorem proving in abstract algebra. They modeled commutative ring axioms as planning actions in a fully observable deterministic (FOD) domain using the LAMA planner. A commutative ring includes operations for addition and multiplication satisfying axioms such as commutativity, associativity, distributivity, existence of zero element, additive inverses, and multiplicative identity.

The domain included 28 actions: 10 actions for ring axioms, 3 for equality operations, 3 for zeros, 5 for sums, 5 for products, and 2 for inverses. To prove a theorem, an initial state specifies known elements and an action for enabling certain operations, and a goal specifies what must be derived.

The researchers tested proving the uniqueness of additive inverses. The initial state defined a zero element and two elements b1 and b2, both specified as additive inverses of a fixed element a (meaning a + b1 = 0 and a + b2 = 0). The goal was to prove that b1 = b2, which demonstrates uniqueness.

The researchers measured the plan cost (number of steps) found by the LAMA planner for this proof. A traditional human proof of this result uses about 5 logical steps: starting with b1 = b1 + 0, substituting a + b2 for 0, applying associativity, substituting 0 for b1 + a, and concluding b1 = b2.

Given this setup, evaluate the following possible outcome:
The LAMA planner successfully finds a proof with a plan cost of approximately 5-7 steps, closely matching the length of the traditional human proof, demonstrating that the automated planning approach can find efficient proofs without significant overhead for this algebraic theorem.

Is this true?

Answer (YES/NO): YES